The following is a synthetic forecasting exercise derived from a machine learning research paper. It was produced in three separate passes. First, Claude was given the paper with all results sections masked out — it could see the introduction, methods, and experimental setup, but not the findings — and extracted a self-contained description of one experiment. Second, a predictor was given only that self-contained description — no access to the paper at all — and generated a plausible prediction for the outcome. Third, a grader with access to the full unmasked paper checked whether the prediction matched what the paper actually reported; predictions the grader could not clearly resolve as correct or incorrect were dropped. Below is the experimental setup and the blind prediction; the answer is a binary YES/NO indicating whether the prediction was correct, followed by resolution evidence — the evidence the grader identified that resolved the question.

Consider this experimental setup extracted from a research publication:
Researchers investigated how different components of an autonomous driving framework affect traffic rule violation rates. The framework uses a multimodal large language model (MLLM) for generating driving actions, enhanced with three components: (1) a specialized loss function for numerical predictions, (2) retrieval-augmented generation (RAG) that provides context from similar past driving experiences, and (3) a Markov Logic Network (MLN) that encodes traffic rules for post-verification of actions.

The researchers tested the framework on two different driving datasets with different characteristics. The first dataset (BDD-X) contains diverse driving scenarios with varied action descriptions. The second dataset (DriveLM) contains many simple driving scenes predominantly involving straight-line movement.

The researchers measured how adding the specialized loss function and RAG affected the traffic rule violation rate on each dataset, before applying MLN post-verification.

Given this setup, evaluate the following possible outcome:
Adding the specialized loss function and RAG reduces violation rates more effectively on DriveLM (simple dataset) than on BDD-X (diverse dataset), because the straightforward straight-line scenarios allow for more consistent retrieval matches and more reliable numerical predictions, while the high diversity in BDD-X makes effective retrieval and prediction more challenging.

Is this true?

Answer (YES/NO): NO